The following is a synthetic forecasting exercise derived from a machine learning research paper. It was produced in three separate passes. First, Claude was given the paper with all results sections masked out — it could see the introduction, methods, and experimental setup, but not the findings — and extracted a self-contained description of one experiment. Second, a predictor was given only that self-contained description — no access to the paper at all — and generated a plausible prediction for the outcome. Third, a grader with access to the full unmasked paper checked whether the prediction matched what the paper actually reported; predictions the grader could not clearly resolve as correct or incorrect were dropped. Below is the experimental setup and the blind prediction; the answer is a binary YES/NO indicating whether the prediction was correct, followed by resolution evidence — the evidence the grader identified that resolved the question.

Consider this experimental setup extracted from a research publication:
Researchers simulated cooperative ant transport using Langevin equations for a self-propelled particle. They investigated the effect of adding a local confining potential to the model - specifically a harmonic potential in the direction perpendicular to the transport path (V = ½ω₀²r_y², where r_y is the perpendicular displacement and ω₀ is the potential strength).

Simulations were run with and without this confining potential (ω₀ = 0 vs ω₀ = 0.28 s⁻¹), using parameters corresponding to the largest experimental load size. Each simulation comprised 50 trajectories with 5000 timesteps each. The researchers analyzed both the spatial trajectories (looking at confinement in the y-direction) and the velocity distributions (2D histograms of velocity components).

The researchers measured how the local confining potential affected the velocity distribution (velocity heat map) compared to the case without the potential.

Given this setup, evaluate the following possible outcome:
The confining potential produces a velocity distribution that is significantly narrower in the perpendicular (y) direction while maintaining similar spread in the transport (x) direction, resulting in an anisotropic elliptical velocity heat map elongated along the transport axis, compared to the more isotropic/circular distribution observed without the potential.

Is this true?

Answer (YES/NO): NO